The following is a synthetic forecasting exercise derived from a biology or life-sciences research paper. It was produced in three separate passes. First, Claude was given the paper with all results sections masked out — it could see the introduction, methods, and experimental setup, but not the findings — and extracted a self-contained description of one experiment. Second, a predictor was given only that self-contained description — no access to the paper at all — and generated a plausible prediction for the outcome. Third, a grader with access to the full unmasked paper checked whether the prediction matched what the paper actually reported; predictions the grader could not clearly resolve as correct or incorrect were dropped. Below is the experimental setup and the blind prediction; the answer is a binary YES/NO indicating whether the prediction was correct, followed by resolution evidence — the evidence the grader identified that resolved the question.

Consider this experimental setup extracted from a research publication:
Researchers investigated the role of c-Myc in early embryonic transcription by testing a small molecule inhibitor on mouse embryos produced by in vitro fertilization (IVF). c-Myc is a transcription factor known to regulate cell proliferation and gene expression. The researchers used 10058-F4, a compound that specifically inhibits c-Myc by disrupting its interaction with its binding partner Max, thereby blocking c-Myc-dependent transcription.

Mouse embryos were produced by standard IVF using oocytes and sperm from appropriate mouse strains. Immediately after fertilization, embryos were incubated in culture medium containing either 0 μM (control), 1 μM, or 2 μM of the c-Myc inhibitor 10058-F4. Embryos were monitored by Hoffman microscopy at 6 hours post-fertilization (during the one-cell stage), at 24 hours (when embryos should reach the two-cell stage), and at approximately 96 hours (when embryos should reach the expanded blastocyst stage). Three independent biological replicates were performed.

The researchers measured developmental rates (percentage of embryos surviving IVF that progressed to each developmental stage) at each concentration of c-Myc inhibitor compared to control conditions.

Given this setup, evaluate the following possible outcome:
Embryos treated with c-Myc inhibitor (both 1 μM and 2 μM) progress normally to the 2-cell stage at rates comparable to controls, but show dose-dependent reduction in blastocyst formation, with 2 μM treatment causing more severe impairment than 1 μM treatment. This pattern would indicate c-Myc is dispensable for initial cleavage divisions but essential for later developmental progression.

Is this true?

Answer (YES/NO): NO